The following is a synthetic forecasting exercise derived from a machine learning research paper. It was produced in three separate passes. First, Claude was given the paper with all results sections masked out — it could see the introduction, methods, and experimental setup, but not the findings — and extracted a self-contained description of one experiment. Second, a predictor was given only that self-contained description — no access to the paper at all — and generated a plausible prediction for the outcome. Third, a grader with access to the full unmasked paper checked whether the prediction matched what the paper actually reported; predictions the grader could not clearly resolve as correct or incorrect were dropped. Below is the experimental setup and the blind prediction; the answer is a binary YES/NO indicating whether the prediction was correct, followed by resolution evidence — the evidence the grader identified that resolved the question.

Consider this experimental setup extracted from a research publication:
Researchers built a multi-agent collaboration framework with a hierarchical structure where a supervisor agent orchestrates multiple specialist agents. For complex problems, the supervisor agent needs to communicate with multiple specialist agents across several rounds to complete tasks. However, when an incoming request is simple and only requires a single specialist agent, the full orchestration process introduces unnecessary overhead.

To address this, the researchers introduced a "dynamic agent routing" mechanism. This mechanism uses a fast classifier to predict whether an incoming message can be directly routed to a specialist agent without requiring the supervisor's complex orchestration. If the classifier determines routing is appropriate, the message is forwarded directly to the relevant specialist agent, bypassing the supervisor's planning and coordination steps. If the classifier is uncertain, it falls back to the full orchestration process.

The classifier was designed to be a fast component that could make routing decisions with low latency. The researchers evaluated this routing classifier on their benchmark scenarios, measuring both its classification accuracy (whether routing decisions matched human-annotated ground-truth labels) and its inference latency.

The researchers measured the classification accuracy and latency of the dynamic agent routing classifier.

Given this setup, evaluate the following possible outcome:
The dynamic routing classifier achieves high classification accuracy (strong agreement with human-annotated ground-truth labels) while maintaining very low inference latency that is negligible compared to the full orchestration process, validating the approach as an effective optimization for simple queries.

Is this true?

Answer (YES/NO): YES